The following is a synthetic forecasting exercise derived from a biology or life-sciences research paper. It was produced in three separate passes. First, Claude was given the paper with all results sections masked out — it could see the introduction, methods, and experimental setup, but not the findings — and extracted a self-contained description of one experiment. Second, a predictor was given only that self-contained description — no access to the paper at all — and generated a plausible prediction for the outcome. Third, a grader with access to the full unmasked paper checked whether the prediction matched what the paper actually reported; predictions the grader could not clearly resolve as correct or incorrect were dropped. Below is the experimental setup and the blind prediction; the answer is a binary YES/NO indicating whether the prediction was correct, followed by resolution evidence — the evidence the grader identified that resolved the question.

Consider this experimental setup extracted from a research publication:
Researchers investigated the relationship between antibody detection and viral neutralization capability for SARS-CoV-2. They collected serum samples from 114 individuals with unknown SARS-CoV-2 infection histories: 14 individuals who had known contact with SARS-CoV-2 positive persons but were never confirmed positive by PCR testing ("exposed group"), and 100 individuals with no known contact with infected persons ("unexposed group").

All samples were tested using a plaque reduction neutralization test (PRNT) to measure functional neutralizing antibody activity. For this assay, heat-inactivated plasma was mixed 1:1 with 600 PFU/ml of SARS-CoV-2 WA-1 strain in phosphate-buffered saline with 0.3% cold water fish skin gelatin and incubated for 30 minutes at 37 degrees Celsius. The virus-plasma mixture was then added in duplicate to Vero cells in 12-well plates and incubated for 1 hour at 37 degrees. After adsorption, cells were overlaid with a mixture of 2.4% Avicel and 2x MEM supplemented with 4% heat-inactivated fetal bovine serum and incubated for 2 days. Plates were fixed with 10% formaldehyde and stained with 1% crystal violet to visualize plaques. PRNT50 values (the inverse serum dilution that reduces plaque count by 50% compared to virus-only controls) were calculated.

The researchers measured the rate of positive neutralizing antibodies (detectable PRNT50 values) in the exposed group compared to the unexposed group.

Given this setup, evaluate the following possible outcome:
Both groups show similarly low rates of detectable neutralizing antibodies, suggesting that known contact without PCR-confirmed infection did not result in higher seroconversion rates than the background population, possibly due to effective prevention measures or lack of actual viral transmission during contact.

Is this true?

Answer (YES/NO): NO